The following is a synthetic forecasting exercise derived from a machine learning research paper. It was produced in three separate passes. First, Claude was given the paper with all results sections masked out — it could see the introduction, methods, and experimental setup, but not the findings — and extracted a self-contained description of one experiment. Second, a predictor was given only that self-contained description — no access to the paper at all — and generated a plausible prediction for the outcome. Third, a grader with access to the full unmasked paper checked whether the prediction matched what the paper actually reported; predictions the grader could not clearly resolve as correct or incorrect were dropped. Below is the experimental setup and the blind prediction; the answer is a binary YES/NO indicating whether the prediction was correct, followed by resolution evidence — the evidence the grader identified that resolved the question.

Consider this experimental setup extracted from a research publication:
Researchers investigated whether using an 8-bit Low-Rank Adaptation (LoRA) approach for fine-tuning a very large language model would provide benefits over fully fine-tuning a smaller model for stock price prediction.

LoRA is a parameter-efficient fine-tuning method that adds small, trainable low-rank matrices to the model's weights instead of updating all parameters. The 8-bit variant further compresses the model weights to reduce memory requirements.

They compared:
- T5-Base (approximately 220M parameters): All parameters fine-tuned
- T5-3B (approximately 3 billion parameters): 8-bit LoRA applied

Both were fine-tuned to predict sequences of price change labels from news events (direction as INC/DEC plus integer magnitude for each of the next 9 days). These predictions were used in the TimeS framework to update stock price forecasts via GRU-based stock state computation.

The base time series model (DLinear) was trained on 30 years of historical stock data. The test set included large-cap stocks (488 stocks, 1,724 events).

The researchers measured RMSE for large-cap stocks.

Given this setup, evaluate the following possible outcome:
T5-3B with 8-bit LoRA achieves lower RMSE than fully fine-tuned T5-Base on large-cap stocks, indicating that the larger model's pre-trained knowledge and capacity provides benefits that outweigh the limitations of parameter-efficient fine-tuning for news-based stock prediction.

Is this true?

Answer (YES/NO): NO